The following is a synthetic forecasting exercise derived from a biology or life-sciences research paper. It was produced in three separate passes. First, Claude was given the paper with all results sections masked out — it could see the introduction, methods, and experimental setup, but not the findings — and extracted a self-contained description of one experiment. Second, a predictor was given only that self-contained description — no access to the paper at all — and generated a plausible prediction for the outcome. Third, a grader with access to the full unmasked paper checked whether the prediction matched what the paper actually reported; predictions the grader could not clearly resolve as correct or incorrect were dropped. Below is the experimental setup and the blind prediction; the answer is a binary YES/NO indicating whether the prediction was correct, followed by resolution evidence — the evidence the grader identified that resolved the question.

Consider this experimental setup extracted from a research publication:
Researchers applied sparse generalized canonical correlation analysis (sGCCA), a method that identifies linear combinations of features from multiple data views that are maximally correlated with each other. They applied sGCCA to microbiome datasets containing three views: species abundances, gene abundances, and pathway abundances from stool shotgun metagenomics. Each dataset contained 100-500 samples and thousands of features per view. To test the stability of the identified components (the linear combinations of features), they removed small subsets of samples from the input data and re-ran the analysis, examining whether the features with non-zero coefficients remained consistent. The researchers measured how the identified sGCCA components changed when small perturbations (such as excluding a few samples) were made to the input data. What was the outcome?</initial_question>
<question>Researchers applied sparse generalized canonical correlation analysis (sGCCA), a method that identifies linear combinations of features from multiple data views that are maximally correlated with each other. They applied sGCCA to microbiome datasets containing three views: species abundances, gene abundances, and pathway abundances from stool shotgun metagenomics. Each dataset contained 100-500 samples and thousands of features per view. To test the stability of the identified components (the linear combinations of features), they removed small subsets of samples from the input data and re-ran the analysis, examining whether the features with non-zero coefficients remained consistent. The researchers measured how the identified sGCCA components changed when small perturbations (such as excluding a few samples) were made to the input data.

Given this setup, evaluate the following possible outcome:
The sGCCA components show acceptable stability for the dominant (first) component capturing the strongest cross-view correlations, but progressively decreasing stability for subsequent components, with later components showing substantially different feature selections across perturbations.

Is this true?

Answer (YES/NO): NO